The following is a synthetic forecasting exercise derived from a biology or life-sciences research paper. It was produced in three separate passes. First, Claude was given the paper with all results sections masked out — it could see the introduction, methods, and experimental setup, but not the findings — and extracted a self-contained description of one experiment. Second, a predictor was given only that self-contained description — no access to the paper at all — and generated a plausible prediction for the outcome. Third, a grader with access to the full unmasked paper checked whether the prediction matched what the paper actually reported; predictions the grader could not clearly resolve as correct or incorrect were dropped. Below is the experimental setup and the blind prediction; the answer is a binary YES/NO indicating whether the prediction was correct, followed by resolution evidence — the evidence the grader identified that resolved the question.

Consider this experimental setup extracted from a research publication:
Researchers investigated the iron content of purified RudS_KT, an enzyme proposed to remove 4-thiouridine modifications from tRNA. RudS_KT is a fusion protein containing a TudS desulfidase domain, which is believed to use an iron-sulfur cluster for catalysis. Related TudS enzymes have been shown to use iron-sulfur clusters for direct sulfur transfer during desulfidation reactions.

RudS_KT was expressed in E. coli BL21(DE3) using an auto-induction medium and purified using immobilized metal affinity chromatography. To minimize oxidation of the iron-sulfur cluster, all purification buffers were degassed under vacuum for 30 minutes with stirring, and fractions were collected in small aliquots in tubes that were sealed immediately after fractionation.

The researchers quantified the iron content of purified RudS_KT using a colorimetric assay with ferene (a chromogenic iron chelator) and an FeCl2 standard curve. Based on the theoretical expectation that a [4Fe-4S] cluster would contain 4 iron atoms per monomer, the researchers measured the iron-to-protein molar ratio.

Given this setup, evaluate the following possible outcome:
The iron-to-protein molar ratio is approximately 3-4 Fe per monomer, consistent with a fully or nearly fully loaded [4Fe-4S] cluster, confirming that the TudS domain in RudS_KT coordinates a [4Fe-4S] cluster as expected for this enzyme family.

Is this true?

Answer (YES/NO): NO